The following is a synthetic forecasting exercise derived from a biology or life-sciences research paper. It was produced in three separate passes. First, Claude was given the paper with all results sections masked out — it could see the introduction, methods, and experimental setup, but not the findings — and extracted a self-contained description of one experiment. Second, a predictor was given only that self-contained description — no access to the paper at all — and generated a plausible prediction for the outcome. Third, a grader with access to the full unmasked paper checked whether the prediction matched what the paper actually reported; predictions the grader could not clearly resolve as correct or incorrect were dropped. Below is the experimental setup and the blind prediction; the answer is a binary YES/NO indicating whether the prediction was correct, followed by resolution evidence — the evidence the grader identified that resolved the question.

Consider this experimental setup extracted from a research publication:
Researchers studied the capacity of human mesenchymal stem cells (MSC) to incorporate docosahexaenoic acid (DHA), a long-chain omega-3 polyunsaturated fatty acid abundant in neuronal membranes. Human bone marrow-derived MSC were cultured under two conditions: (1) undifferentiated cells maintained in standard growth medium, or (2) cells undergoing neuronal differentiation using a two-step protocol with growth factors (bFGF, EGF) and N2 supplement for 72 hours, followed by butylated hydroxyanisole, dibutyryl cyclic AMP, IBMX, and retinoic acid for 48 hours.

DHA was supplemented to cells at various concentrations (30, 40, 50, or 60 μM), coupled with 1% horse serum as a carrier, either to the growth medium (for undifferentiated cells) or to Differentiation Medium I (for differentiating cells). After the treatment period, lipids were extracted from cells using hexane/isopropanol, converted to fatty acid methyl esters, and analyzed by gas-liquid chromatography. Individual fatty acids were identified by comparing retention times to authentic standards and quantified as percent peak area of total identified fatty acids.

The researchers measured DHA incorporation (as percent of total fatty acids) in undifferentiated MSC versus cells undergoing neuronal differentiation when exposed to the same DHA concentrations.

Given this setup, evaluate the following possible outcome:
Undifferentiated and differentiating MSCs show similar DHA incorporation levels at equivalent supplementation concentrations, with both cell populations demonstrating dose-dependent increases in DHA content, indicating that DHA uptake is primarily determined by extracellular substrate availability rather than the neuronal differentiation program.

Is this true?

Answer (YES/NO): NO